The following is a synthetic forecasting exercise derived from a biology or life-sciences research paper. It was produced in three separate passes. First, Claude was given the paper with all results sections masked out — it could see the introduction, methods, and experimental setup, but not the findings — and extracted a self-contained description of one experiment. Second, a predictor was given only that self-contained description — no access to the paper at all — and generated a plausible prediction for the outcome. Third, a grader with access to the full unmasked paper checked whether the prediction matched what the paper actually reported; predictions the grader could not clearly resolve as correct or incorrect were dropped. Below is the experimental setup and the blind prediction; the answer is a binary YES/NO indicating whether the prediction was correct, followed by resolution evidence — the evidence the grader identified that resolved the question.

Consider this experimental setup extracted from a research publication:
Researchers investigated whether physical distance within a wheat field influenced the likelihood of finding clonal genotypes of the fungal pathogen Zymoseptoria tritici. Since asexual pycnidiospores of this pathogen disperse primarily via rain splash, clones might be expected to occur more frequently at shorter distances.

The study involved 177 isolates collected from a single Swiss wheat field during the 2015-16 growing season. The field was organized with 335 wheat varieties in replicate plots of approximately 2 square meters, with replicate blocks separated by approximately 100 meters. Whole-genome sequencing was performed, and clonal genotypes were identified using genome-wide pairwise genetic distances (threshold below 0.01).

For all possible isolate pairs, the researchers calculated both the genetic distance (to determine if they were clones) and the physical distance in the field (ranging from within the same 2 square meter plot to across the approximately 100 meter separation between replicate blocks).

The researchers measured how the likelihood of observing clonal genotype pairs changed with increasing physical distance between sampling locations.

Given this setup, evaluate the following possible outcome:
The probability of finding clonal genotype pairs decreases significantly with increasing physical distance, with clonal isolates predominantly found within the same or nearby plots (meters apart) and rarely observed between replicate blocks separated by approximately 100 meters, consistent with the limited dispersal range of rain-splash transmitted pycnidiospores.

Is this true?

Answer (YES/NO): YES